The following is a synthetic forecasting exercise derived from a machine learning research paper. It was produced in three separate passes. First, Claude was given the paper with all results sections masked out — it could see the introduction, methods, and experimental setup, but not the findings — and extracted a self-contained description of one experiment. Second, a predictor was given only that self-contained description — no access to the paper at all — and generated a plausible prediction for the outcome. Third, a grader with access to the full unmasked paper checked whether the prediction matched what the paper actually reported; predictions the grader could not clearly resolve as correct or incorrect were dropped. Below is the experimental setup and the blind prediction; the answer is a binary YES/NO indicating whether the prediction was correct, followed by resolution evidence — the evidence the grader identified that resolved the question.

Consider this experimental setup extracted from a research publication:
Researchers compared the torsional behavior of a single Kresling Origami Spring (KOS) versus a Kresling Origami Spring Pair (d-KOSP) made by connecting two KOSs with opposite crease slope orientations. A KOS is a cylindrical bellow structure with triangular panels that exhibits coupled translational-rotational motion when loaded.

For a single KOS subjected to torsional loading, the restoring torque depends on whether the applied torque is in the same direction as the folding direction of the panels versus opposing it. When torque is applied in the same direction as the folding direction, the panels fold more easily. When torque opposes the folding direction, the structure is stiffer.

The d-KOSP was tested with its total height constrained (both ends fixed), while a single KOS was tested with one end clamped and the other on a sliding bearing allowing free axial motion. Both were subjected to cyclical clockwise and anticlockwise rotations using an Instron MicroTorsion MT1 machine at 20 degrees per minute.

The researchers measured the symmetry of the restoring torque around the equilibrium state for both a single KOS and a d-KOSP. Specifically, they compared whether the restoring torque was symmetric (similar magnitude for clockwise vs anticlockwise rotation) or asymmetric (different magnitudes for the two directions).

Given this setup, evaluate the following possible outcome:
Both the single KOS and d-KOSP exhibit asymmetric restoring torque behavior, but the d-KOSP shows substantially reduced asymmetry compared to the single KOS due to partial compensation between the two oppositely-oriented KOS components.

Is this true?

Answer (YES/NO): NO